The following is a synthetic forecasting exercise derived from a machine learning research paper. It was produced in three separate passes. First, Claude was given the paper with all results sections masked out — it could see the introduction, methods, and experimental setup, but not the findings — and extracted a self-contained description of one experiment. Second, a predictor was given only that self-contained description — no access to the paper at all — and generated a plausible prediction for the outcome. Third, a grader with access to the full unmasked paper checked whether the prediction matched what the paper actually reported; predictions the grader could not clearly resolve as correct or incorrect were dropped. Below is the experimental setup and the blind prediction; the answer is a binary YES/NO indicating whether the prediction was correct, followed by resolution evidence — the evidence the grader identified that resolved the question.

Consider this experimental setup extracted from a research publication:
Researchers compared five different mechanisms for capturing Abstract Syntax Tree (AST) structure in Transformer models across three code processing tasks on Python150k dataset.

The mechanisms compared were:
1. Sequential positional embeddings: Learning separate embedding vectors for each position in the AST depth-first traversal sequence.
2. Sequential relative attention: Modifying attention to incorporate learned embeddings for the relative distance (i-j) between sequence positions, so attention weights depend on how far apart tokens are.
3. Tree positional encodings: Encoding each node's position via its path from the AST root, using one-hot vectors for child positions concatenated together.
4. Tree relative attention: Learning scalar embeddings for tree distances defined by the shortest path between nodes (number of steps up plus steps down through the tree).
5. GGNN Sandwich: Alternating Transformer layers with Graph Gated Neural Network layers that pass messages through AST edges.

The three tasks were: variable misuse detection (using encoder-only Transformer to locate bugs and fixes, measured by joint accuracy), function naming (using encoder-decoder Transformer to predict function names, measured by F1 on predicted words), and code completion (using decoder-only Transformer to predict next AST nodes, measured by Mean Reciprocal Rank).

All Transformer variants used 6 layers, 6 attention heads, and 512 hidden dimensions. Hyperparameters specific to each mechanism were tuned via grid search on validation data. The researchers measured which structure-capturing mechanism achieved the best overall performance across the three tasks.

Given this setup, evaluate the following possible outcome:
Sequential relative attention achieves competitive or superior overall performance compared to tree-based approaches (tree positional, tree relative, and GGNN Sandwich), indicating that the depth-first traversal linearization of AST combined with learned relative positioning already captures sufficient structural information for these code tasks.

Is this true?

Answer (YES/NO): YES